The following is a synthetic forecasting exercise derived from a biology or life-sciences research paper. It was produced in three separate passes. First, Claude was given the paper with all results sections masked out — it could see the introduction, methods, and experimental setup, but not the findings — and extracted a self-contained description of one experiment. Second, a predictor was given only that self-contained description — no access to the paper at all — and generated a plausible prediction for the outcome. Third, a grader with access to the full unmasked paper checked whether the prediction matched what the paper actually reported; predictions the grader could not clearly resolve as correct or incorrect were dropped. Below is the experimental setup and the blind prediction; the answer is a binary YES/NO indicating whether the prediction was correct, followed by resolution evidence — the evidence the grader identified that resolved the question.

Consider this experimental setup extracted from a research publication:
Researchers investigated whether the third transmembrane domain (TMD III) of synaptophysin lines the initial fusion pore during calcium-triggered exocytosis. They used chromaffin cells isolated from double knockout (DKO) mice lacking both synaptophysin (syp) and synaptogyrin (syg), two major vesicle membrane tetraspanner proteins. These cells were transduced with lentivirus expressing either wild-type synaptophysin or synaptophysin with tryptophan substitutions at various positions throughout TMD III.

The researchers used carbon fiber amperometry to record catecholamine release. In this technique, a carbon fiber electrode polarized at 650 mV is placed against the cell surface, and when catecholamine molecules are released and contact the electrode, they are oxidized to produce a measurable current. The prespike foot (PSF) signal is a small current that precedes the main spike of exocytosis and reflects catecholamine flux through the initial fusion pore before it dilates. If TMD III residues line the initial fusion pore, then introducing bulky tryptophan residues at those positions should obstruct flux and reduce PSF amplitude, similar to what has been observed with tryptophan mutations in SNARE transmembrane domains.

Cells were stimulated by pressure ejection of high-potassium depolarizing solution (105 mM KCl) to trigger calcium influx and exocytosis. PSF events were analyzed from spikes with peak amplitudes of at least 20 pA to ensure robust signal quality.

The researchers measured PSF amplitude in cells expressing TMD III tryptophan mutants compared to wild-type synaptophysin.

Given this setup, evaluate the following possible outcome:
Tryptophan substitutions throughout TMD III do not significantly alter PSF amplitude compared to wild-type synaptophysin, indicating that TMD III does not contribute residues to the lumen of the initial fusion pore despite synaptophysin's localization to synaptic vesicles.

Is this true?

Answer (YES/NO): YES